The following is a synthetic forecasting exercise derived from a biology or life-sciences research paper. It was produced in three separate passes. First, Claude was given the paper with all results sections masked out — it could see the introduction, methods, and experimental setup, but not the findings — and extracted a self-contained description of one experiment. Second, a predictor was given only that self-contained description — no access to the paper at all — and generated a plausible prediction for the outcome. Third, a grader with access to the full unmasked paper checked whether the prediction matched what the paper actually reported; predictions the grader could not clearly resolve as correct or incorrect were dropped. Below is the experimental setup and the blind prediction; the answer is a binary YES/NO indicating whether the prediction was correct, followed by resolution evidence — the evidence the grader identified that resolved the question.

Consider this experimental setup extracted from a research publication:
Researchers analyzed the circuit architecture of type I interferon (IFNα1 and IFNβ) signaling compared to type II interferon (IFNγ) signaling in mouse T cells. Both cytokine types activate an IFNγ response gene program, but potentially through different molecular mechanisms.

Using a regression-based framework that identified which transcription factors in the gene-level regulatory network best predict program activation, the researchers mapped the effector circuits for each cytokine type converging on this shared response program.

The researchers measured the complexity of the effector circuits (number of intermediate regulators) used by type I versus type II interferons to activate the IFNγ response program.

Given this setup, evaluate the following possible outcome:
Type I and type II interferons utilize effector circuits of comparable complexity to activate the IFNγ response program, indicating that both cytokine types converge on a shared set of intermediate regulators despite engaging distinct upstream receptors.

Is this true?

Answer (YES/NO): NO